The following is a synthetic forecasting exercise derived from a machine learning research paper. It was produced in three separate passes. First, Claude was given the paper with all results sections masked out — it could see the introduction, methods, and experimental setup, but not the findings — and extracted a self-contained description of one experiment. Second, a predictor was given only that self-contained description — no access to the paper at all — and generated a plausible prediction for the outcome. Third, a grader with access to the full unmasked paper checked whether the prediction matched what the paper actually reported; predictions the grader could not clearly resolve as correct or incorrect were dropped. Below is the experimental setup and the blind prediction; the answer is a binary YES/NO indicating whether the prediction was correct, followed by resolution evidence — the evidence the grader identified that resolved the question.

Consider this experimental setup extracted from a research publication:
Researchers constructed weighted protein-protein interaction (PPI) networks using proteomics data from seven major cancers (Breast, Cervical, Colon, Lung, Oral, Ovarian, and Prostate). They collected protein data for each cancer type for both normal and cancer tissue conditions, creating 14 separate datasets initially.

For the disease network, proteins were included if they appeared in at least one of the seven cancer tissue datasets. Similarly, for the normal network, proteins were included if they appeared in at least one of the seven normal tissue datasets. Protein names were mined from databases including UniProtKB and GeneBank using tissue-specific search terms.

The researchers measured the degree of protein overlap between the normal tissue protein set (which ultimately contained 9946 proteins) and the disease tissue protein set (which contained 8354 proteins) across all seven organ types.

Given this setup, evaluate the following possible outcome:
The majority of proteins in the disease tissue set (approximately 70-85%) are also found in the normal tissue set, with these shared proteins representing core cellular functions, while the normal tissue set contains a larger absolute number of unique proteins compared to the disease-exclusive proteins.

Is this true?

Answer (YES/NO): NO